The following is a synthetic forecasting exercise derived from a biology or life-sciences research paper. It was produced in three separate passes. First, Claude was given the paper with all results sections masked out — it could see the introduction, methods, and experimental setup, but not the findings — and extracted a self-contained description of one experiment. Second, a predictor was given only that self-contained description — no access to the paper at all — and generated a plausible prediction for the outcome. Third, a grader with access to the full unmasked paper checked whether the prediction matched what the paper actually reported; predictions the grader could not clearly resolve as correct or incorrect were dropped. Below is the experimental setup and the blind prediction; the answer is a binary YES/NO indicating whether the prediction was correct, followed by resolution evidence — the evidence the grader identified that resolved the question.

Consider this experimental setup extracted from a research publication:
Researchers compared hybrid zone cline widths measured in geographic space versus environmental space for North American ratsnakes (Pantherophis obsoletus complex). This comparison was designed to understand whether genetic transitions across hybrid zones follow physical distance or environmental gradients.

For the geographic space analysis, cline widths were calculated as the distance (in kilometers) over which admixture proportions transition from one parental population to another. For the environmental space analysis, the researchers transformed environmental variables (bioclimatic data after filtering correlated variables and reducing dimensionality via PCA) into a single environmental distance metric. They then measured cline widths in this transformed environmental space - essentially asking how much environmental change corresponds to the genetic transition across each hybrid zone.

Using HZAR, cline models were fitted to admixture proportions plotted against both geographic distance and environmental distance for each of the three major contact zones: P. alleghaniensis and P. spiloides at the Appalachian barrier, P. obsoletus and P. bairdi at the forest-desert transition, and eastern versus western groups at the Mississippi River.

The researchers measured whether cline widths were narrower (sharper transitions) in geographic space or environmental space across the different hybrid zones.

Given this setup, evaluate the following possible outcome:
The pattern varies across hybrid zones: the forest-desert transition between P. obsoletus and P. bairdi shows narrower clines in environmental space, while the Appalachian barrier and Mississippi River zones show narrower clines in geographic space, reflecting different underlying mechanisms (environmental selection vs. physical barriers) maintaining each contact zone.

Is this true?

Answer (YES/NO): NO